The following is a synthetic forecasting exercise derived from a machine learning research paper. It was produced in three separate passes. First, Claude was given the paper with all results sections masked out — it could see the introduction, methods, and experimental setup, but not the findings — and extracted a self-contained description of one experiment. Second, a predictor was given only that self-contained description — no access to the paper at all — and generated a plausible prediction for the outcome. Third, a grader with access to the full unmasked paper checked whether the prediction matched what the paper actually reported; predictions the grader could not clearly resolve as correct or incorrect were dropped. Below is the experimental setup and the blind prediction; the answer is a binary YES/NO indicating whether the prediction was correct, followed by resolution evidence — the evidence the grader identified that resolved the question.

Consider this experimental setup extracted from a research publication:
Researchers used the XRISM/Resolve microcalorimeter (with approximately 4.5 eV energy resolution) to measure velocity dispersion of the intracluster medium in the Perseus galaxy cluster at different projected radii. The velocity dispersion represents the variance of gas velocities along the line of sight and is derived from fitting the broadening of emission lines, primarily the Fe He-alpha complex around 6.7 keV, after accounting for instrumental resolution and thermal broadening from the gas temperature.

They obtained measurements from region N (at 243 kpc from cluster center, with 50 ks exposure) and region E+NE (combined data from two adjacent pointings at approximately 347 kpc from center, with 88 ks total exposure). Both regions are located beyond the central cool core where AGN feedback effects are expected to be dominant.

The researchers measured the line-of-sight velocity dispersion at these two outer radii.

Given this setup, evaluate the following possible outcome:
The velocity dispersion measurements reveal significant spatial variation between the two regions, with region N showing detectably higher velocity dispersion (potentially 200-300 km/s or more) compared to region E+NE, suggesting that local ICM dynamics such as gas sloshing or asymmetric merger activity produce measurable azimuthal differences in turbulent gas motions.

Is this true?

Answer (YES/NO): NO